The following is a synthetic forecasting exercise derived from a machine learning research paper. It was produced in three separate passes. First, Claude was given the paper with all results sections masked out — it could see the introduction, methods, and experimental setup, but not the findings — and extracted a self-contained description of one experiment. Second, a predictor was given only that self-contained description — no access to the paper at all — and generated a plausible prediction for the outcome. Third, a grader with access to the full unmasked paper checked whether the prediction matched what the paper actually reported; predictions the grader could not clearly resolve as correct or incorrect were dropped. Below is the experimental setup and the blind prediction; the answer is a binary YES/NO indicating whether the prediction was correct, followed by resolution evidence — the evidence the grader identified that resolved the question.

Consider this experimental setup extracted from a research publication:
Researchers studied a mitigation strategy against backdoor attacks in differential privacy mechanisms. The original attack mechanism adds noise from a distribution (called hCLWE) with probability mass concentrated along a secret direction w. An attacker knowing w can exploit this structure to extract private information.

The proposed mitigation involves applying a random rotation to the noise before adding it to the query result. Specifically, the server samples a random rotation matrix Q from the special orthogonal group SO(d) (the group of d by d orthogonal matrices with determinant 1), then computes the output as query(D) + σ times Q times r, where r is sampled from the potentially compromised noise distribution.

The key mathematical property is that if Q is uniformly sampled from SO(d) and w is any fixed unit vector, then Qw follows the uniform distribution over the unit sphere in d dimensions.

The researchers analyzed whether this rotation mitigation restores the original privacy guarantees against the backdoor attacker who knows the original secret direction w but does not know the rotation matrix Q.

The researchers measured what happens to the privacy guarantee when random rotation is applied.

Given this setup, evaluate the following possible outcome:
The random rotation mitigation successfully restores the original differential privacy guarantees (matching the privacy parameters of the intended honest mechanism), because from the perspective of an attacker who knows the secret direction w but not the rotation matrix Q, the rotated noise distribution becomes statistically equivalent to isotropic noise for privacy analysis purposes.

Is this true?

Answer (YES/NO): NO